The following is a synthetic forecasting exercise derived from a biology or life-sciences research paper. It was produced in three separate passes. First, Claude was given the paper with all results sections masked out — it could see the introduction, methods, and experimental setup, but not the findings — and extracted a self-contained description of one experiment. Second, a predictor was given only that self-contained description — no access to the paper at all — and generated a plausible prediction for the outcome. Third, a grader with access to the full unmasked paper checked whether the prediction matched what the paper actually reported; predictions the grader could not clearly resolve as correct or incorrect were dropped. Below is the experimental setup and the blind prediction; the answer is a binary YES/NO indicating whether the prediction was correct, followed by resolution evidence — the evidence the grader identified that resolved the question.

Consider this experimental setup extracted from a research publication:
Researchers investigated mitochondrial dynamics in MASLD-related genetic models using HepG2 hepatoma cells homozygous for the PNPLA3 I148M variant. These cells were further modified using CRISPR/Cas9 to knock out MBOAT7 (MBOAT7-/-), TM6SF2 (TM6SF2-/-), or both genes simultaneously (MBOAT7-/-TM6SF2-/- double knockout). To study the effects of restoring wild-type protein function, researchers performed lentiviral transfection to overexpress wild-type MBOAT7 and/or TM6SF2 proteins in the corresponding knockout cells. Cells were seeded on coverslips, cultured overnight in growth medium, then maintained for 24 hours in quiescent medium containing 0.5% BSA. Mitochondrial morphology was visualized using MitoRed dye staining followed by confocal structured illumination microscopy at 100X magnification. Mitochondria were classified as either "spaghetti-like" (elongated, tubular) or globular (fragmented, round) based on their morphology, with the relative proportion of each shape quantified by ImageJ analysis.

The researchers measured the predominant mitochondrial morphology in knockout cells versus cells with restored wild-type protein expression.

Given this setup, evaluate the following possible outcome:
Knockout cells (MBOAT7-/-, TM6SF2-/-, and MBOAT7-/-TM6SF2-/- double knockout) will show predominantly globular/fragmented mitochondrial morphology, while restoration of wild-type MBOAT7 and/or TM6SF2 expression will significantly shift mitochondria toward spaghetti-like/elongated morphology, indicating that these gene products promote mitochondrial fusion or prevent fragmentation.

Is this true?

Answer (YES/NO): YES